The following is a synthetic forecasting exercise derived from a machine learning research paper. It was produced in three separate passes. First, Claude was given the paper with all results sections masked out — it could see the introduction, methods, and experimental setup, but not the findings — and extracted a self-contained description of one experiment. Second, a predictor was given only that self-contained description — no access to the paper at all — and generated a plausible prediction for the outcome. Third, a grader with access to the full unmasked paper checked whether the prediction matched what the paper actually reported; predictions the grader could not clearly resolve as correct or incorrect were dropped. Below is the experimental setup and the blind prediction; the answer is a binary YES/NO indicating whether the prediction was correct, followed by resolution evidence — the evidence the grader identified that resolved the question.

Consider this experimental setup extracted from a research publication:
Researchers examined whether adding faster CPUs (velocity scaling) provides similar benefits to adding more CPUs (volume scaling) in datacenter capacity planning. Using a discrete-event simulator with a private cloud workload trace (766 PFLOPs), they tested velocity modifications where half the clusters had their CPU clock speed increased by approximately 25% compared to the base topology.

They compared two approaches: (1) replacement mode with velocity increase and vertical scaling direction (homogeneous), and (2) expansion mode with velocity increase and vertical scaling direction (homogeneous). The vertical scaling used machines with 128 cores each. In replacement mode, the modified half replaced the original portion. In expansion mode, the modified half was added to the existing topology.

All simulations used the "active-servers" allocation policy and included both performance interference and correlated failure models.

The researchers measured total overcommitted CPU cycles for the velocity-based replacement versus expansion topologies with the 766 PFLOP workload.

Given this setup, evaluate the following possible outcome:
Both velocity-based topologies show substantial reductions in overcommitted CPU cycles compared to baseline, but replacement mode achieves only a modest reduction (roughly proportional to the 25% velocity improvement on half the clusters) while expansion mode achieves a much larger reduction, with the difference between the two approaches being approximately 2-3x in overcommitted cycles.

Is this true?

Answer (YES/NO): NO